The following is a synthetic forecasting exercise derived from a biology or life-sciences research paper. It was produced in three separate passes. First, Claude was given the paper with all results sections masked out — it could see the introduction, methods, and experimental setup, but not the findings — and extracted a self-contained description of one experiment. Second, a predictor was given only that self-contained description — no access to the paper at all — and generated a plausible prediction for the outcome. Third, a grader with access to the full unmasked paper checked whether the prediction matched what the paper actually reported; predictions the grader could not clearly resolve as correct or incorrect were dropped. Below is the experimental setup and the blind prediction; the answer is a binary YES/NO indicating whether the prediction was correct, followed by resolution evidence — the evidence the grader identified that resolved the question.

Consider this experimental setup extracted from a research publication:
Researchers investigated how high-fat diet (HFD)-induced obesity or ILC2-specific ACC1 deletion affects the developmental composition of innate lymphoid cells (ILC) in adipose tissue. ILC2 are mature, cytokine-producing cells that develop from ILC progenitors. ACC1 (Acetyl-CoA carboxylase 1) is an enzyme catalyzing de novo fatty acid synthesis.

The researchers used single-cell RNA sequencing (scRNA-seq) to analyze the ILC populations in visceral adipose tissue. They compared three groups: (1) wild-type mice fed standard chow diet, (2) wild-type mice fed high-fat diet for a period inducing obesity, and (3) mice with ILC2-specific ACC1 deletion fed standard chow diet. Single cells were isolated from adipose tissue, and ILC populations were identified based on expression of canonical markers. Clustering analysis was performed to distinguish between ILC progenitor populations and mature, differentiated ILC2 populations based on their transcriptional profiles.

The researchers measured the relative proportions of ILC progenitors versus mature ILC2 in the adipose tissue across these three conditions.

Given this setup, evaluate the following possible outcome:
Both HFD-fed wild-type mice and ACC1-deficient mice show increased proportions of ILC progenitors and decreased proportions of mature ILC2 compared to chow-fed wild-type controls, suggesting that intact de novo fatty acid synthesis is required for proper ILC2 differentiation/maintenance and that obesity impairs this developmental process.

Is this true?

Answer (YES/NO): YES